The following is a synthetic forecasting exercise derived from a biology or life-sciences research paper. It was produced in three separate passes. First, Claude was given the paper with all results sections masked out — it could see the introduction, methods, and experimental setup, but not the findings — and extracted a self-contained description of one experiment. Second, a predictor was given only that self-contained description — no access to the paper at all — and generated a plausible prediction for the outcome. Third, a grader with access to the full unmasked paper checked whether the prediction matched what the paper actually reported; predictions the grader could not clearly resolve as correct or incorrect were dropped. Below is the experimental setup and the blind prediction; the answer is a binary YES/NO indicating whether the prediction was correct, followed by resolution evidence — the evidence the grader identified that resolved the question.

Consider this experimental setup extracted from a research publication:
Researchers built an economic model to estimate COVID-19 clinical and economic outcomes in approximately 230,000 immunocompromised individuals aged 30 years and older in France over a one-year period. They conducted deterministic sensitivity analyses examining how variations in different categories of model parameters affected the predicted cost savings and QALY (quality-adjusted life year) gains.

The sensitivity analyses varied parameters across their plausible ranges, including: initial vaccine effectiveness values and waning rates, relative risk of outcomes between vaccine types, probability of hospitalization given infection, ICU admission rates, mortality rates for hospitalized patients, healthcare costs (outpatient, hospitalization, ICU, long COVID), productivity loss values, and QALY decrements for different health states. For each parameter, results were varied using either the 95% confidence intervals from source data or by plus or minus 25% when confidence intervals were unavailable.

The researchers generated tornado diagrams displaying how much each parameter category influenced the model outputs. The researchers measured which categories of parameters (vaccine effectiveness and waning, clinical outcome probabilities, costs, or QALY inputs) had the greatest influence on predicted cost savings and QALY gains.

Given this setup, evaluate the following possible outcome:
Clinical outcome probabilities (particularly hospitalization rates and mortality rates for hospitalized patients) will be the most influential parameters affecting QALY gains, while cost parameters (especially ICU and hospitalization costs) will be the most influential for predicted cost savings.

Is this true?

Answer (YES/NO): NO